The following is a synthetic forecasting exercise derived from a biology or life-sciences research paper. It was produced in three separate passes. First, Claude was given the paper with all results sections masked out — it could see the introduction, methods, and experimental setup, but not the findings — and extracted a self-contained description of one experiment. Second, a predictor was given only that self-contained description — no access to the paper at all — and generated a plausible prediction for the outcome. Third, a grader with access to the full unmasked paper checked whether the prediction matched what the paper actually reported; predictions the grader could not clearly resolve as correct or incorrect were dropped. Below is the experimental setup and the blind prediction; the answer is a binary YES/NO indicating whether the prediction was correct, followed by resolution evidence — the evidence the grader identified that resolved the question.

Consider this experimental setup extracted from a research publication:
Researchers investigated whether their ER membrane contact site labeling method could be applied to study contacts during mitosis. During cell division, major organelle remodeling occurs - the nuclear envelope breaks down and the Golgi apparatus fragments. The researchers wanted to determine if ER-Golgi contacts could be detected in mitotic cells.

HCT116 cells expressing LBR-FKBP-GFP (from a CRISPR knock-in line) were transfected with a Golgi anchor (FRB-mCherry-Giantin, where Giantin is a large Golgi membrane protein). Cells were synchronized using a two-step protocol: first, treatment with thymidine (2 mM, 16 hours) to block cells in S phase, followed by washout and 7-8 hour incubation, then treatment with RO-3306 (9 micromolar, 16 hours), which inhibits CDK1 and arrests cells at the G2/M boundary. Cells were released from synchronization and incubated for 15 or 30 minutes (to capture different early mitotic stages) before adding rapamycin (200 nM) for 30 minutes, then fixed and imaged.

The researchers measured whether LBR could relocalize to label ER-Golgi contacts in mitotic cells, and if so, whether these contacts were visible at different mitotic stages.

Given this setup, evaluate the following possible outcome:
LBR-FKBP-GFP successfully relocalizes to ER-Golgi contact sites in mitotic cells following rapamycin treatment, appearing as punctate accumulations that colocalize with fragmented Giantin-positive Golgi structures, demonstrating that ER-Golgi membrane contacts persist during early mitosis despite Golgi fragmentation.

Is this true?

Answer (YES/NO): YES